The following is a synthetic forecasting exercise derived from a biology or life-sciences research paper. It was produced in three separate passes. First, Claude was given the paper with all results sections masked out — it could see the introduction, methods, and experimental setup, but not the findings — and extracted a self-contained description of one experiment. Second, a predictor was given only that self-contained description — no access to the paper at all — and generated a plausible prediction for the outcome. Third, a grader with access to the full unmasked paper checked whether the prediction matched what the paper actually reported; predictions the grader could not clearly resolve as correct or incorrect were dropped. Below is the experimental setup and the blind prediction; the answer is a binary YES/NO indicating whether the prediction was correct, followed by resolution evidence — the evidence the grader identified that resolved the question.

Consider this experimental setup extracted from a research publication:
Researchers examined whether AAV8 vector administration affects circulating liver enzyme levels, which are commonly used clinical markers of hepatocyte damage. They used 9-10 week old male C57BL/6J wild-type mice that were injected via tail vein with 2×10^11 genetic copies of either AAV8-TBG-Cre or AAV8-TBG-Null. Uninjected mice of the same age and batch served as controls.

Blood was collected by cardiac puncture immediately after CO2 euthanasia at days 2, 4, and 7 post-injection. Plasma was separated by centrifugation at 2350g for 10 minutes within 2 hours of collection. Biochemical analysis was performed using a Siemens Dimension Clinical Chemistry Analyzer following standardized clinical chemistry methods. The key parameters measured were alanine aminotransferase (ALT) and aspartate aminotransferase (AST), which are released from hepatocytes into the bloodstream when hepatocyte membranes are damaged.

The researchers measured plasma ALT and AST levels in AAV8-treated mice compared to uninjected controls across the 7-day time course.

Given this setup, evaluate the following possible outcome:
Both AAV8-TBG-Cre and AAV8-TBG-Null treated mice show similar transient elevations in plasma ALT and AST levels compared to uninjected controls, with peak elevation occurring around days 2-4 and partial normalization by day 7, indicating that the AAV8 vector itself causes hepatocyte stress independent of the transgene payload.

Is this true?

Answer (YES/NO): NO